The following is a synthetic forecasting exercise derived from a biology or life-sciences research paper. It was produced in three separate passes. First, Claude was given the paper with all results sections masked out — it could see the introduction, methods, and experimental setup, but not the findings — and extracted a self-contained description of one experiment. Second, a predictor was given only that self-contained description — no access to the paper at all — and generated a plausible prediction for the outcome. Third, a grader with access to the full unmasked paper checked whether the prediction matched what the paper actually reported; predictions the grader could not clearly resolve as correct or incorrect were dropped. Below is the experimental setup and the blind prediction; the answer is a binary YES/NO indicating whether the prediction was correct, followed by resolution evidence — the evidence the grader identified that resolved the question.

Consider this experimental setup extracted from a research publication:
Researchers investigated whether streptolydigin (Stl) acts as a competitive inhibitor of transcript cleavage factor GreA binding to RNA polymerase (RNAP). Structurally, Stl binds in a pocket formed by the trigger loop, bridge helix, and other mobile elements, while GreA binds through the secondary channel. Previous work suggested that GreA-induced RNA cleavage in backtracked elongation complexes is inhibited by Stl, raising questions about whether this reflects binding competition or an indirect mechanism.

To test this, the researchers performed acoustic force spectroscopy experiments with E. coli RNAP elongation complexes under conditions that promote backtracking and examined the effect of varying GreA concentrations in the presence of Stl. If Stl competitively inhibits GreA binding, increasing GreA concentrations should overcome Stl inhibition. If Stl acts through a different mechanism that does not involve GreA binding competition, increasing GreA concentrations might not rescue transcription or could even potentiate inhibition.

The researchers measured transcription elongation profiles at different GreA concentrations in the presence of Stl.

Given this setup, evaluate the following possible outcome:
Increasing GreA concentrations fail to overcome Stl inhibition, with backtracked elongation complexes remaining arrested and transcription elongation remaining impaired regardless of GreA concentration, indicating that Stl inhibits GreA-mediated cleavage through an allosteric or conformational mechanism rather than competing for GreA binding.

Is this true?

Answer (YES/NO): NO